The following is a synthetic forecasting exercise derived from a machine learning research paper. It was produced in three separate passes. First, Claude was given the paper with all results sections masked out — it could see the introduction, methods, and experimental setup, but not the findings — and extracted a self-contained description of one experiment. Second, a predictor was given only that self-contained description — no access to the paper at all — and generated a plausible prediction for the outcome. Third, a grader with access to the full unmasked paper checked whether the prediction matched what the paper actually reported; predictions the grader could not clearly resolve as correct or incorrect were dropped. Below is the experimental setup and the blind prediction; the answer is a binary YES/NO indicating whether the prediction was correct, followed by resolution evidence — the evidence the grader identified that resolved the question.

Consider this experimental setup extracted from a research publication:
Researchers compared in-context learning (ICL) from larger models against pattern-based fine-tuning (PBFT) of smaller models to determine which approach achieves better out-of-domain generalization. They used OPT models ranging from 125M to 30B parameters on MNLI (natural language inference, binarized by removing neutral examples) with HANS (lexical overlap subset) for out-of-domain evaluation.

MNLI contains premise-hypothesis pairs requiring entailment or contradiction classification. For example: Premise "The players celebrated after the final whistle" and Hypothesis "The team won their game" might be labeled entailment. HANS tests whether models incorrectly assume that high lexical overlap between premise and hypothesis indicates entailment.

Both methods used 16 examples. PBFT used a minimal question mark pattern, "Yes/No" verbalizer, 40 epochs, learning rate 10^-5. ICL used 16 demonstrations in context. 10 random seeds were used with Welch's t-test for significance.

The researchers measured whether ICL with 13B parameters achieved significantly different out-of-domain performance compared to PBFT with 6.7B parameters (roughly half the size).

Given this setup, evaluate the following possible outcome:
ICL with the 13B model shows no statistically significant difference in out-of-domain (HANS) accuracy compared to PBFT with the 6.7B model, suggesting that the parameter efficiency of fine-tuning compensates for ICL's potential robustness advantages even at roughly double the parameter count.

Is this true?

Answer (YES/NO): NO